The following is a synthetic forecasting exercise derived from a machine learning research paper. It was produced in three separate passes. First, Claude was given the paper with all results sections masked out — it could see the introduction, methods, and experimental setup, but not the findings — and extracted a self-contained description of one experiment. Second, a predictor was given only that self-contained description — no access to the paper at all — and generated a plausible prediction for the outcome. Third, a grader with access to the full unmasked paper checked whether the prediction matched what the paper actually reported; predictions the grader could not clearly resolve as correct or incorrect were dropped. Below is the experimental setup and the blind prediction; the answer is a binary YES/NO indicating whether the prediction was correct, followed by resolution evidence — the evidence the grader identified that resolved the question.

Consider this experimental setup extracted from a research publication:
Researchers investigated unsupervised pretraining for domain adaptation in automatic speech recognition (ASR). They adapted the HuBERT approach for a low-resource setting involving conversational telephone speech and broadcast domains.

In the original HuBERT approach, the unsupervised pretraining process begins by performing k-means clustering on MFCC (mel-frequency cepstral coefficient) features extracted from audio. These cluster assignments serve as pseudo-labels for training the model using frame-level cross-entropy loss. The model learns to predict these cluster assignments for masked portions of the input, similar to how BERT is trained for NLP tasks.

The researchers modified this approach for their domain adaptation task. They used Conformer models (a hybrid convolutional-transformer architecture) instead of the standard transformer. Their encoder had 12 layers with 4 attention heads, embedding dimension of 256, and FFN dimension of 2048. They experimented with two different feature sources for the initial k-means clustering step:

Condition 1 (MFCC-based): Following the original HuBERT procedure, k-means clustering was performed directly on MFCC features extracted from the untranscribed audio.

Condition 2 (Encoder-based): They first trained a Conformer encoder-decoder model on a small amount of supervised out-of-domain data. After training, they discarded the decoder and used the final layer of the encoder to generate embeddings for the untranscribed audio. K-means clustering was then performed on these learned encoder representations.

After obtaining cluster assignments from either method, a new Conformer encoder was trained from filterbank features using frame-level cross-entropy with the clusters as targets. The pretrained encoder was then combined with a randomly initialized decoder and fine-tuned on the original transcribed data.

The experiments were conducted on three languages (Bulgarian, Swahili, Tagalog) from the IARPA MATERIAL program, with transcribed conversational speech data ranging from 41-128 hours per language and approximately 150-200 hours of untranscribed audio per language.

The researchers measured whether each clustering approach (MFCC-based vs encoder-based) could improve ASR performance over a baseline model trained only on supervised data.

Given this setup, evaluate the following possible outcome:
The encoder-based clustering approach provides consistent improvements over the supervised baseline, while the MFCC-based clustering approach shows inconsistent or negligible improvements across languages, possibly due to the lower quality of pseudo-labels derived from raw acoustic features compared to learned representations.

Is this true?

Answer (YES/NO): NO